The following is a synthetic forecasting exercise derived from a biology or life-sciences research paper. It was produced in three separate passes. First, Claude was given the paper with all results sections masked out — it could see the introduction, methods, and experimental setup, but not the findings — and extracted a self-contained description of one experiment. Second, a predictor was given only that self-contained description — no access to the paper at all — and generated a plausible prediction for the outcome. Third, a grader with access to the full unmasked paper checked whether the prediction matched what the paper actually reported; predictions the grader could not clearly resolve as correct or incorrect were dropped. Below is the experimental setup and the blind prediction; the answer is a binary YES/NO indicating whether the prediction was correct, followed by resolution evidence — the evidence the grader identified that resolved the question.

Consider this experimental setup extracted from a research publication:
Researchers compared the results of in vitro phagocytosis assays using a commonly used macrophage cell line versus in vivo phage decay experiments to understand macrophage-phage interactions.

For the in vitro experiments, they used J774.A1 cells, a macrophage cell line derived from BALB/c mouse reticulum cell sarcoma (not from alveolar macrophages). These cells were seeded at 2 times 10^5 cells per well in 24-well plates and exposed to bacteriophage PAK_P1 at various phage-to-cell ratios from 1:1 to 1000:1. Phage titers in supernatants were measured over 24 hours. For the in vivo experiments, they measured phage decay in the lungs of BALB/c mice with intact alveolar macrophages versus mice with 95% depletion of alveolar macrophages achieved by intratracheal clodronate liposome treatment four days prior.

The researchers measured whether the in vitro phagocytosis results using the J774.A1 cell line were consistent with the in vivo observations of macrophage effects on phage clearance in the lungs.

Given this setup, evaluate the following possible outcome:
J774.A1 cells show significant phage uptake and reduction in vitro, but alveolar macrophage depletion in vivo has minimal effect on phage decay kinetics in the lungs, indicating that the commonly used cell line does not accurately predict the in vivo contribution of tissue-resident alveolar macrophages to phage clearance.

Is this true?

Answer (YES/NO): NO